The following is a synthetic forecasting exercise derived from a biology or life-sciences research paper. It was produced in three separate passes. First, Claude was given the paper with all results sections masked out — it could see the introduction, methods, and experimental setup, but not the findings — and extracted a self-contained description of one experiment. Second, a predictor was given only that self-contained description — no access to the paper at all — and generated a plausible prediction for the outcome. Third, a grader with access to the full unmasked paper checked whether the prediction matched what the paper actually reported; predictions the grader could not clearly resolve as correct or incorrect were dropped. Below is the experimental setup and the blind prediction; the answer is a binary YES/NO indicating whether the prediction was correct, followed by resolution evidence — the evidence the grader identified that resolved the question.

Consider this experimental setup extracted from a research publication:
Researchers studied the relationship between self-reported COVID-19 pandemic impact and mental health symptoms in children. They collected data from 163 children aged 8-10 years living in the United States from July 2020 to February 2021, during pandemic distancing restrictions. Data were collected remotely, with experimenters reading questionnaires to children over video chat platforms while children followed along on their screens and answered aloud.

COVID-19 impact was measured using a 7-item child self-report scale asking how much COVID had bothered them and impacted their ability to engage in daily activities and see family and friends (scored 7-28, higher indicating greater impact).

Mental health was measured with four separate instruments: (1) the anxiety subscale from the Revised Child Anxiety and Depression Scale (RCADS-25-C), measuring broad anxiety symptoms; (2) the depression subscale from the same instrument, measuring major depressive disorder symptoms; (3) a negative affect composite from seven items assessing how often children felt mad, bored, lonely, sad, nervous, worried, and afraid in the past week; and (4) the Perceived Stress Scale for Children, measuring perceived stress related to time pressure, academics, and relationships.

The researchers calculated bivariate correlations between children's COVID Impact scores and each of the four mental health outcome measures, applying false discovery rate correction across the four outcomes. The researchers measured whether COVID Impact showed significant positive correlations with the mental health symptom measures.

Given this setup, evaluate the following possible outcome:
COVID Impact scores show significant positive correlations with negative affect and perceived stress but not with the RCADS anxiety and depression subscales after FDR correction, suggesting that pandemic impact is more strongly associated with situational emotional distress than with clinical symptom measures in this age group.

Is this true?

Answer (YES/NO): NO